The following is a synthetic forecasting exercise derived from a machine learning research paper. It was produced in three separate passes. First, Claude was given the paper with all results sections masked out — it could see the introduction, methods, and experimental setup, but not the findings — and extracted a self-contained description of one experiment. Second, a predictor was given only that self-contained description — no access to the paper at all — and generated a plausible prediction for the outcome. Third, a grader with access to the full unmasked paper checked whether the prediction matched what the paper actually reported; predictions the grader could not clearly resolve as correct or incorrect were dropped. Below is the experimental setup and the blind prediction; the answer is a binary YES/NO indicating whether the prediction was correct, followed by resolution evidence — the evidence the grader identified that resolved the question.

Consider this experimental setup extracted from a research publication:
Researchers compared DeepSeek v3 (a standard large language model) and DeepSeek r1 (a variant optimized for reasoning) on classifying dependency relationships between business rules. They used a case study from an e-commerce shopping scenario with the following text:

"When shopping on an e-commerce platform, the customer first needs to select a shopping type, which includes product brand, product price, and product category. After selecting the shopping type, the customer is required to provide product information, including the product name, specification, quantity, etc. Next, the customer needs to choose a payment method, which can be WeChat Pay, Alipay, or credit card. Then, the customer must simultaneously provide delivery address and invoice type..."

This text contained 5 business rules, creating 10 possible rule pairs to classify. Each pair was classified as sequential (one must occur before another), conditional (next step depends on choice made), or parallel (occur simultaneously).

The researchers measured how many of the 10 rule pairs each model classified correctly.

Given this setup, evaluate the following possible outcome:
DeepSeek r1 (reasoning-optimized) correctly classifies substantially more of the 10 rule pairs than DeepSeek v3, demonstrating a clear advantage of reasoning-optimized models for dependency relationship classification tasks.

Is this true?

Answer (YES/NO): YES